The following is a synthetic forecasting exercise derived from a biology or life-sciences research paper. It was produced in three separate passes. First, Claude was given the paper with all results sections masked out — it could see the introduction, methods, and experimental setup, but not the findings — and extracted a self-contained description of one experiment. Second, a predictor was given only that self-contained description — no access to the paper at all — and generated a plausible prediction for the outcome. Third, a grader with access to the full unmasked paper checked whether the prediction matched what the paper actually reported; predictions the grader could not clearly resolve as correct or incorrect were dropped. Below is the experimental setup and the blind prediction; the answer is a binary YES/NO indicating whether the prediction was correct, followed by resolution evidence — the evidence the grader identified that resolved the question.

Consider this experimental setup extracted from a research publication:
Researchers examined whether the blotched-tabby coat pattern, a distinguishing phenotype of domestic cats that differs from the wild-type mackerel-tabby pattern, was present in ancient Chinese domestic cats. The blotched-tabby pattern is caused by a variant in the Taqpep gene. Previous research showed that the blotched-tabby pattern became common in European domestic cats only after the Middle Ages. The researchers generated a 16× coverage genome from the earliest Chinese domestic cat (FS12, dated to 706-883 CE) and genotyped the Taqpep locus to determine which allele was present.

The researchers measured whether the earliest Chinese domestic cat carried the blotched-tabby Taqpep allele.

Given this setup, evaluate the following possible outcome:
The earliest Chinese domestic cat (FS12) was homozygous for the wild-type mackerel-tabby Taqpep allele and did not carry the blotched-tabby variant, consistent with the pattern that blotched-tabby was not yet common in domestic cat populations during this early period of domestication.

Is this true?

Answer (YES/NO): YES